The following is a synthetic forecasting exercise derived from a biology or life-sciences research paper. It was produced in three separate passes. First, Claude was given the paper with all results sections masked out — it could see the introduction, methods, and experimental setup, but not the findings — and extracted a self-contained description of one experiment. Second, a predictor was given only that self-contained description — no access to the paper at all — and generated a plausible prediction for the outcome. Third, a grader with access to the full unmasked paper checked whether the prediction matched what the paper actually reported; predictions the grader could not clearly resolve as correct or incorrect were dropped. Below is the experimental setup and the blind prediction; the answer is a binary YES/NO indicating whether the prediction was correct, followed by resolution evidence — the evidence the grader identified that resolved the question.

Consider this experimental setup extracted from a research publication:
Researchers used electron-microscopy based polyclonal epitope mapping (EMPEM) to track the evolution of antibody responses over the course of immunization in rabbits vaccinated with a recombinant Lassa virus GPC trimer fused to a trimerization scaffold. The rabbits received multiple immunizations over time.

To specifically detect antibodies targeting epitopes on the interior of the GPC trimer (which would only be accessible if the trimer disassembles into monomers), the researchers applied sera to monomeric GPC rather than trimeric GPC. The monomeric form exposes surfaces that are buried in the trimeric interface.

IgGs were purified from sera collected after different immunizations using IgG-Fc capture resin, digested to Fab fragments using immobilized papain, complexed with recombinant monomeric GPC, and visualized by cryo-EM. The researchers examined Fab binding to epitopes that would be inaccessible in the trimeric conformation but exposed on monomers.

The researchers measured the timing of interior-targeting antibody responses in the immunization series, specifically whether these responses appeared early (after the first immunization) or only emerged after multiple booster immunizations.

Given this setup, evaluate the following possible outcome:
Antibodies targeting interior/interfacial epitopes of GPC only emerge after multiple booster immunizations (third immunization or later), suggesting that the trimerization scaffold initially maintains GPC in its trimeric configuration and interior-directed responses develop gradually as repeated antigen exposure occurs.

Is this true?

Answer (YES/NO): NO